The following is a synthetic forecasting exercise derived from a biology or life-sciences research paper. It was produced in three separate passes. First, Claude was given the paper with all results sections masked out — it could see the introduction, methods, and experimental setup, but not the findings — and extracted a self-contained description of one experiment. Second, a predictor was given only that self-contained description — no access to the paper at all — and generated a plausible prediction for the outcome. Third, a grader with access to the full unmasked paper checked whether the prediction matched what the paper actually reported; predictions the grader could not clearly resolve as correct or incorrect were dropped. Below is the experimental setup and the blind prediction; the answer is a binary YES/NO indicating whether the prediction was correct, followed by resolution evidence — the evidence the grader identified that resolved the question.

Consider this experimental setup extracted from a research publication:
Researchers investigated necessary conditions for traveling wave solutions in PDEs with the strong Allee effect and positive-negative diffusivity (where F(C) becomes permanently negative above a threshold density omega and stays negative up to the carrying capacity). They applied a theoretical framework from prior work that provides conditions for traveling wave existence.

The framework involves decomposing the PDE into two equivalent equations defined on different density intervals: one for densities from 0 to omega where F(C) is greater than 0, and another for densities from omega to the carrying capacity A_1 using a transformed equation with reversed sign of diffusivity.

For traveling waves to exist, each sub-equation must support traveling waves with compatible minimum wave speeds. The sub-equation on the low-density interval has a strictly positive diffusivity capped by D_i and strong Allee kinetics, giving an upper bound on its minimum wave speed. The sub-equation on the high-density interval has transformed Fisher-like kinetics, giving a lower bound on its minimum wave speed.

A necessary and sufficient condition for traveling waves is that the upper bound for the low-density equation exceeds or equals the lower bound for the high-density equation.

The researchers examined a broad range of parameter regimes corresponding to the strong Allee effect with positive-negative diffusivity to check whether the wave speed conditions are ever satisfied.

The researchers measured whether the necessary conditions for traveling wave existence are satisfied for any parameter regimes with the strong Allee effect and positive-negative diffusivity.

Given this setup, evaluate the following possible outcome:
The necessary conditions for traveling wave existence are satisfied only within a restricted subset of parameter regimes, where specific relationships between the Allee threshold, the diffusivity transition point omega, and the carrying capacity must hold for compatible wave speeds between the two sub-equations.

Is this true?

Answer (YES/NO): NO